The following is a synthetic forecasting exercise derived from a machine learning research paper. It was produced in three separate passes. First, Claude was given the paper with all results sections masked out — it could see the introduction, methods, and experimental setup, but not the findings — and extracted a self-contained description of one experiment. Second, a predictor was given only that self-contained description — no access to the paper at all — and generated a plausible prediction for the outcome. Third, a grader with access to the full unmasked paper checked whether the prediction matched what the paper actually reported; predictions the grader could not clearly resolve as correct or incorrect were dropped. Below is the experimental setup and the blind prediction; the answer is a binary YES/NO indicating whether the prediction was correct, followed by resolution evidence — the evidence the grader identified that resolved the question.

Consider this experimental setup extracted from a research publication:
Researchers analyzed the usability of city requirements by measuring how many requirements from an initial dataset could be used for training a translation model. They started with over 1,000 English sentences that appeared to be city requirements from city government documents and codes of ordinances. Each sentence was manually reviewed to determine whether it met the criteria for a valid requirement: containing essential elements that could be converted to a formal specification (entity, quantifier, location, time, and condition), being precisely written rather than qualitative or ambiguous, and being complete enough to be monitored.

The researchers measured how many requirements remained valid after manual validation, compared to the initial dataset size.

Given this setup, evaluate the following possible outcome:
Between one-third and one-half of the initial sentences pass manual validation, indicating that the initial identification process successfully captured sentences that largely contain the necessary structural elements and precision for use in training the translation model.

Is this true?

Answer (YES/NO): NO